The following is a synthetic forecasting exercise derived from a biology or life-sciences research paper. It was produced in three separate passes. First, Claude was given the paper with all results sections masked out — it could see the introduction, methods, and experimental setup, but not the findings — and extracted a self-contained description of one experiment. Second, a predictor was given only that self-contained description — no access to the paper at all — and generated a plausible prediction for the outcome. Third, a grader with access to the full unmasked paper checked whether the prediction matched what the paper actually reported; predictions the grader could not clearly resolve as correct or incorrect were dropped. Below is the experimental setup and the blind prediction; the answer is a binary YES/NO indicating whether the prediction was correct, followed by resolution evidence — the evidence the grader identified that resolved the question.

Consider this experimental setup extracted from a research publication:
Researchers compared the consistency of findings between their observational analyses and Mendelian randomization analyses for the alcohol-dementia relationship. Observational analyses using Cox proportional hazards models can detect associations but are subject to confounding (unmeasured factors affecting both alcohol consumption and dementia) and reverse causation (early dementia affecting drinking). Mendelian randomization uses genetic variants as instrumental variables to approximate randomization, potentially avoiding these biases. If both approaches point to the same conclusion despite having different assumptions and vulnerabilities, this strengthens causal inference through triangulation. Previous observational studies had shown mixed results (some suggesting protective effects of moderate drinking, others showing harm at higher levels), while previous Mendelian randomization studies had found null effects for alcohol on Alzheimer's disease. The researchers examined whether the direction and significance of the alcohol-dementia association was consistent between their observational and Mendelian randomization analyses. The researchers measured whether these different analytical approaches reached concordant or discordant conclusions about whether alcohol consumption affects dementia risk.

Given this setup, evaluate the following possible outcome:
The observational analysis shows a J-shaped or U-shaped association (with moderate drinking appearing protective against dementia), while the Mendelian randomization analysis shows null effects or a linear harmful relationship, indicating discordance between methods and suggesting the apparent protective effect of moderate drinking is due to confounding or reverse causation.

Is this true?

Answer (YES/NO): YES